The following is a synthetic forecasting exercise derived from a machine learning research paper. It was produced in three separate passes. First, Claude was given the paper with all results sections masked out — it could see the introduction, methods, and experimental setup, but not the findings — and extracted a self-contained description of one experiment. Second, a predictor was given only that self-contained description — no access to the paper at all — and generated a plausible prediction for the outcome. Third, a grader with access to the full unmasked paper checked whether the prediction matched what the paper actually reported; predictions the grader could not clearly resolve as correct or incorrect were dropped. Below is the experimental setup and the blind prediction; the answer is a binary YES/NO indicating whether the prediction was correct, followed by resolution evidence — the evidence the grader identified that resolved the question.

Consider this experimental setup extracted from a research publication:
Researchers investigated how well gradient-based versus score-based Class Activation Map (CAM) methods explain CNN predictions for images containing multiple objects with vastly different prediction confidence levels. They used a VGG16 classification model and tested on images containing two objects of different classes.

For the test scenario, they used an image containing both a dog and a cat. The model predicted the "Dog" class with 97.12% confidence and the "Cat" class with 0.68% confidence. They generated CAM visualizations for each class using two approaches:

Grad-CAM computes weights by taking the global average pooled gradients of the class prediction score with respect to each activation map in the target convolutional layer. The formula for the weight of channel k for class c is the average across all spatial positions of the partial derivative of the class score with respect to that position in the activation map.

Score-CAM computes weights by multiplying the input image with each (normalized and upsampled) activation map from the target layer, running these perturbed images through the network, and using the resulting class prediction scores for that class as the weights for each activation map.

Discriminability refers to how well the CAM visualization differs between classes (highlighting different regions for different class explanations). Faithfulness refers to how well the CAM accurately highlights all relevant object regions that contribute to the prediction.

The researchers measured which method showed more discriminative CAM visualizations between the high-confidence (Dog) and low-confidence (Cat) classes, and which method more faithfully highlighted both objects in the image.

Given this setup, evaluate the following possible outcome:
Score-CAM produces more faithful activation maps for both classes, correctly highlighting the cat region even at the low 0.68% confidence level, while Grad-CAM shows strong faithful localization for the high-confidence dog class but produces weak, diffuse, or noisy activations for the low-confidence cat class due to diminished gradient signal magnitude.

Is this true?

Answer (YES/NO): NO